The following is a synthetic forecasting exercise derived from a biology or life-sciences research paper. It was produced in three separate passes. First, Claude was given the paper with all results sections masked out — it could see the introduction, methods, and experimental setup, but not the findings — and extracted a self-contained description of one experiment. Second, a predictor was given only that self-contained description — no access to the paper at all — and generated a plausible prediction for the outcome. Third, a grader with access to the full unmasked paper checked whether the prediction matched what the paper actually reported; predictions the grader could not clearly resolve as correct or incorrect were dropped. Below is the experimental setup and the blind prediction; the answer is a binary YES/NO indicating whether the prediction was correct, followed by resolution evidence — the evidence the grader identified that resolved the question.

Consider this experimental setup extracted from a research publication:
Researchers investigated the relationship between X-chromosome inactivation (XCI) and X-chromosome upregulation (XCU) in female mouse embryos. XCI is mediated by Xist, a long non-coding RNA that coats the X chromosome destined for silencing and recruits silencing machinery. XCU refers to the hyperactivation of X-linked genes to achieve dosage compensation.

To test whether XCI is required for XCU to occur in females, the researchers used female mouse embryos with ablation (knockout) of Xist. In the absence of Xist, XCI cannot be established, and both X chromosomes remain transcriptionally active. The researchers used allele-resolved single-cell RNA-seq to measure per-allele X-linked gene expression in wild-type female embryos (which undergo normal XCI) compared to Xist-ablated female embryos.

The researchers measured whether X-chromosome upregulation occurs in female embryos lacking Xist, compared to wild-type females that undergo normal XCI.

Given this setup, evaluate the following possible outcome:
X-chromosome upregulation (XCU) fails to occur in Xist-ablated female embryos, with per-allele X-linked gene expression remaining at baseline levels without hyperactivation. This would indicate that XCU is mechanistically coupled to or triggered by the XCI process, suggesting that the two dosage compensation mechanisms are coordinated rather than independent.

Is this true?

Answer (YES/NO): YES